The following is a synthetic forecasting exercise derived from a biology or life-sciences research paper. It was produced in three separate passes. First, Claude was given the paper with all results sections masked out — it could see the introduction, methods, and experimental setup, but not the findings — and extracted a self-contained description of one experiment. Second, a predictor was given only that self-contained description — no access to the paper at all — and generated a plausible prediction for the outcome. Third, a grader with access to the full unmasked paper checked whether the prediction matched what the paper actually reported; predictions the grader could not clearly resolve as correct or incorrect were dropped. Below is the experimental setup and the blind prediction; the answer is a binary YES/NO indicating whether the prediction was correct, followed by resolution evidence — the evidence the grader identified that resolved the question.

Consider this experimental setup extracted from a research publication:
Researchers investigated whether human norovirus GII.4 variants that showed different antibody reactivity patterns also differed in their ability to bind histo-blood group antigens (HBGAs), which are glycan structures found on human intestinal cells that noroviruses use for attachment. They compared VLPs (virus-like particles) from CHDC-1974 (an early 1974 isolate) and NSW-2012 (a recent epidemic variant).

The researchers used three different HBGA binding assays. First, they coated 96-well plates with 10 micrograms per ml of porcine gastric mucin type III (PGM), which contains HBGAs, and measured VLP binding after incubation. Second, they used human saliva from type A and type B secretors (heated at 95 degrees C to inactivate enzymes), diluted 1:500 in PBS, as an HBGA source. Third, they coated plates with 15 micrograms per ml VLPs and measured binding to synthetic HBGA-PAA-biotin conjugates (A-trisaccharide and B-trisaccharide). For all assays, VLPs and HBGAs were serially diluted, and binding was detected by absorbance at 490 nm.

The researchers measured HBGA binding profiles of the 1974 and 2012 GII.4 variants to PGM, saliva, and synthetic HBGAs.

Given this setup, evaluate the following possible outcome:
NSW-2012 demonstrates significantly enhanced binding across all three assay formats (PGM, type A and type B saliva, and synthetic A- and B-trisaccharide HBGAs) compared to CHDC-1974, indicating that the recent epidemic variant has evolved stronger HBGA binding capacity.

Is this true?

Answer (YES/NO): NO